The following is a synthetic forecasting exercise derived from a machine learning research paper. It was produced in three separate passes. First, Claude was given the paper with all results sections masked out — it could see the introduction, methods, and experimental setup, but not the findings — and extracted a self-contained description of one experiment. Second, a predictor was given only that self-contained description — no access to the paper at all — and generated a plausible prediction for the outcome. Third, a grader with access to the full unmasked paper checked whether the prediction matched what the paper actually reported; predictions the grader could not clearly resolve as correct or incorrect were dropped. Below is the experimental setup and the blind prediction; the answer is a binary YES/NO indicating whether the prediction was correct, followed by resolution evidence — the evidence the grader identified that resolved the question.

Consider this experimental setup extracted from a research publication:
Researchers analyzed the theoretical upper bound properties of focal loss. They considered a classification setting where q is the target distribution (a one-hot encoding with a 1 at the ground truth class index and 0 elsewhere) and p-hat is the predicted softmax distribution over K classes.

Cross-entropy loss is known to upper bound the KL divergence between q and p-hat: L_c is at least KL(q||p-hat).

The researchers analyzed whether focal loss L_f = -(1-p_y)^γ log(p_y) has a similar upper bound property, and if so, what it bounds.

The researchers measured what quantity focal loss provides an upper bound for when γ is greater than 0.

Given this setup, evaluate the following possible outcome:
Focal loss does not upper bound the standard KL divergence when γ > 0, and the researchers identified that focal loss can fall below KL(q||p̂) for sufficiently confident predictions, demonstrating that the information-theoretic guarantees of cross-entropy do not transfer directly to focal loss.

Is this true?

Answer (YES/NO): NO